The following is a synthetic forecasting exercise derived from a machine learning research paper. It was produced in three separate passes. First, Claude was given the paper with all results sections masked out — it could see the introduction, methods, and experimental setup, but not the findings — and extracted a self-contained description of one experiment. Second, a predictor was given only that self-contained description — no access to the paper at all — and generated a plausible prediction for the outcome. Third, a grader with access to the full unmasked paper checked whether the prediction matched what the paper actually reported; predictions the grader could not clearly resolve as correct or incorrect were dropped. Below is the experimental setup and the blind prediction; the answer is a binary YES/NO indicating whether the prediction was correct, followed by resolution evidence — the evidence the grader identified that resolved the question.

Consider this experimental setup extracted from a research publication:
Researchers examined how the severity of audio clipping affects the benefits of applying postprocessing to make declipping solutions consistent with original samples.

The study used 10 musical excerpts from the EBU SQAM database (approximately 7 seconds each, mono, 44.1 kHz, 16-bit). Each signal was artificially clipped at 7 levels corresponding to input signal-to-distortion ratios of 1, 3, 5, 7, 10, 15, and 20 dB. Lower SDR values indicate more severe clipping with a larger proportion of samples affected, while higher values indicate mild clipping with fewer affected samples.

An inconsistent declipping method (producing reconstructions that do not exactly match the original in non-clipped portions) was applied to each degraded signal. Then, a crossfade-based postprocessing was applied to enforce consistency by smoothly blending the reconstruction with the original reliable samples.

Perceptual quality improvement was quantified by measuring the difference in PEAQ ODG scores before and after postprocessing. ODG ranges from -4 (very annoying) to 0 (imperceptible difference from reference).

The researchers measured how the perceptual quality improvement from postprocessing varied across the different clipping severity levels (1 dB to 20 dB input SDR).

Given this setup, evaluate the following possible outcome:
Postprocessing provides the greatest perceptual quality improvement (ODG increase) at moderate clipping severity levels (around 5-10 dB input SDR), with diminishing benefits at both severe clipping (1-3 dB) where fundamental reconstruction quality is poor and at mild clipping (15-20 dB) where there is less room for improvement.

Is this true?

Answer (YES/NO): NO